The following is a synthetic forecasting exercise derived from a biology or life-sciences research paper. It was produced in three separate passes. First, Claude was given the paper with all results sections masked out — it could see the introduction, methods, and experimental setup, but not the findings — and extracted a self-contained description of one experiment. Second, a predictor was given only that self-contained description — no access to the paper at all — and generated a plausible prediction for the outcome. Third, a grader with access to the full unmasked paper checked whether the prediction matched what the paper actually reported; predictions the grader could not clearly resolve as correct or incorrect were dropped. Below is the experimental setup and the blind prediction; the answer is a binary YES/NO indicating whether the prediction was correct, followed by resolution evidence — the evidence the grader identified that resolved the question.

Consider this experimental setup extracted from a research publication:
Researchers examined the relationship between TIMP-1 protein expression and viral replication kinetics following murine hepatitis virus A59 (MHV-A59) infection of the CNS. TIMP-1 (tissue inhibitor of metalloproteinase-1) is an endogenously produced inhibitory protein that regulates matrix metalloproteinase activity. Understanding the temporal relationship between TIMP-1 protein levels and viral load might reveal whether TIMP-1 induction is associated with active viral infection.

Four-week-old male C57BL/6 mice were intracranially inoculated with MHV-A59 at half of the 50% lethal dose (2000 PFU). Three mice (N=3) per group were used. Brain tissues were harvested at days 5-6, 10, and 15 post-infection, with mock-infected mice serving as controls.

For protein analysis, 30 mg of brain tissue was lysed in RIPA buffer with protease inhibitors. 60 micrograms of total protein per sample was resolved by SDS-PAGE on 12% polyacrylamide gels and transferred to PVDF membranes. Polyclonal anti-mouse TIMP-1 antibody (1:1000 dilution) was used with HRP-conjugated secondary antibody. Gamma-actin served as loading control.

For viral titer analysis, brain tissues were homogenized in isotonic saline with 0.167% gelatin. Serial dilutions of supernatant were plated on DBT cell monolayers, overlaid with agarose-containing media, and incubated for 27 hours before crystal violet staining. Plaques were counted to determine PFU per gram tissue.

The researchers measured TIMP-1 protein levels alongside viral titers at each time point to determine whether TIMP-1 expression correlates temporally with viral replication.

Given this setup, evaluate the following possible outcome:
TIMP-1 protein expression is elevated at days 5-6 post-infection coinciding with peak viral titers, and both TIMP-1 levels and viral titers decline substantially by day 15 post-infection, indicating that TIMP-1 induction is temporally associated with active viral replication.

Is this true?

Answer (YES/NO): NO